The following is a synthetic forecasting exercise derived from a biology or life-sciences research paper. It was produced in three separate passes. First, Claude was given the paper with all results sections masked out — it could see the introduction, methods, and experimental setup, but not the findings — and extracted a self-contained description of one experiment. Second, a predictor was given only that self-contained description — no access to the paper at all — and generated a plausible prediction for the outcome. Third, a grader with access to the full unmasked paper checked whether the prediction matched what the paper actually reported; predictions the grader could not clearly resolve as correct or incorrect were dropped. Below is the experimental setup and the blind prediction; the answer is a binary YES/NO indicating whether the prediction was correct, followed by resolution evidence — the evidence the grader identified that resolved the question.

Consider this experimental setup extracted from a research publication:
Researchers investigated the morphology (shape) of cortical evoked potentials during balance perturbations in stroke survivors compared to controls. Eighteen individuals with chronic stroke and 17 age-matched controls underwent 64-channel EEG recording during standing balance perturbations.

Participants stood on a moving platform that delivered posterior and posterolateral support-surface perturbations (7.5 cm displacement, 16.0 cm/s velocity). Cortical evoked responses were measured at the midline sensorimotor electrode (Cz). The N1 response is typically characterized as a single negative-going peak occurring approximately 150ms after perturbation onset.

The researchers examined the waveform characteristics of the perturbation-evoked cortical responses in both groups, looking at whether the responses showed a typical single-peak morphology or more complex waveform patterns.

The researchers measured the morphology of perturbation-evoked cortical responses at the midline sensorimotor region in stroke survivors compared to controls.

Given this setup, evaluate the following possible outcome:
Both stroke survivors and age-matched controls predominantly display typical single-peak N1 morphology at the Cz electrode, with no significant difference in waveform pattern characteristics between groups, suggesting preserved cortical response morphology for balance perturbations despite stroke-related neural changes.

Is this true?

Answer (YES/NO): NO